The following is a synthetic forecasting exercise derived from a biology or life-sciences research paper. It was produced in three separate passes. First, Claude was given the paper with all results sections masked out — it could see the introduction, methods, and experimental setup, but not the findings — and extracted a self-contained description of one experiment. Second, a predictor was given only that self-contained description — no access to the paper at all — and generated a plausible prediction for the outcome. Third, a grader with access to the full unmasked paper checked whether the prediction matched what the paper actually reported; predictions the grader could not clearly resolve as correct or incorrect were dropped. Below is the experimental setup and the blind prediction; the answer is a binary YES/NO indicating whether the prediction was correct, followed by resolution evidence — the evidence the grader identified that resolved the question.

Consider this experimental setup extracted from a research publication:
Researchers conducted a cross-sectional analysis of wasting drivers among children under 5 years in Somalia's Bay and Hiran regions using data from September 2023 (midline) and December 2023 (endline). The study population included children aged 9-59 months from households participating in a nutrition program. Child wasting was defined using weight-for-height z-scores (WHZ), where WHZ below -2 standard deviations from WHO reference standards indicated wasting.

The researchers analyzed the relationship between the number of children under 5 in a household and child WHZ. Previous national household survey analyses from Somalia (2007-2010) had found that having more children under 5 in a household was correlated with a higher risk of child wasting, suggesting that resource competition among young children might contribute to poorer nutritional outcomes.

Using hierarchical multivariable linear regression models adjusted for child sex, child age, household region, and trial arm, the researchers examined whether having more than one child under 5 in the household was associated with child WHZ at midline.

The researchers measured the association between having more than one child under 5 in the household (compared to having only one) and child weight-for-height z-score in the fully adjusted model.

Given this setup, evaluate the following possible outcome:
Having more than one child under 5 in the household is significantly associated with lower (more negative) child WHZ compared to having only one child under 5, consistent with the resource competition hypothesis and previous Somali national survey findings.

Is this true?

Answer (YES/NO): NO